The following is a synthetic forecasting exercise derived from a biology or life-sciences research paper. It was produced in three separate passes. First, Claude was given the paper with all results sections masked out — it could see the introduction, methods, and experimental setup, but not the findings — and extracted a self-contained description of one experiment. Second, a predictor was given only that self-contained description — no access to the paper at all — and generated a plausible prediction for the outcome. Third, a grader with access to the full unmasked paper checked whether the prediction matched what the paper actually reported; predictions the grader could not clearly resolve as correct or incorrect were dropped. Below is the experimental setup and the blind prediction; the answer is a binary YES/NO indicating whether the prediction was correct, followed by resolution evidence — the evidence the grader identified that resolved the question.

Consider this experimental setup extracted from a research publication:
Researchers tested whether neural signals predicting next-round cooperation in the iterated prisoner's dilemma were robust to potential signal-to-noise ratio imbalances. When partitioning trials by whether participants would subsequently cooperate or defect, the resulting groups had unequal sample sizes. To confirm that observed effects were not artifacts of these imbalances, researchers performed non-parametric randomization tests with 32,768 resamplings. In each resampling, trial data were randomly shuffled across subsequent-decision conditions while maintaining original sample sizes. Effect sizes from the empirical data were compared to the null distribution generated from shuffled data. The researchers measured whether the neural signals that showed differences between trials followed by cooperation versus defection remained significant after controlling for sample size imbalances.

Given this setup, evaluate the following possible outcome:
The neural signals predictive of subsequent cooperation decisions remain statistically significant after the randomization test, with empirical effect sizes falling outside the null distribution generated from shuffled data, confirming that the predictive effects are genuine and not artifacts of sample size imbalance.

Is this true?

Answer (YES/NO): YES